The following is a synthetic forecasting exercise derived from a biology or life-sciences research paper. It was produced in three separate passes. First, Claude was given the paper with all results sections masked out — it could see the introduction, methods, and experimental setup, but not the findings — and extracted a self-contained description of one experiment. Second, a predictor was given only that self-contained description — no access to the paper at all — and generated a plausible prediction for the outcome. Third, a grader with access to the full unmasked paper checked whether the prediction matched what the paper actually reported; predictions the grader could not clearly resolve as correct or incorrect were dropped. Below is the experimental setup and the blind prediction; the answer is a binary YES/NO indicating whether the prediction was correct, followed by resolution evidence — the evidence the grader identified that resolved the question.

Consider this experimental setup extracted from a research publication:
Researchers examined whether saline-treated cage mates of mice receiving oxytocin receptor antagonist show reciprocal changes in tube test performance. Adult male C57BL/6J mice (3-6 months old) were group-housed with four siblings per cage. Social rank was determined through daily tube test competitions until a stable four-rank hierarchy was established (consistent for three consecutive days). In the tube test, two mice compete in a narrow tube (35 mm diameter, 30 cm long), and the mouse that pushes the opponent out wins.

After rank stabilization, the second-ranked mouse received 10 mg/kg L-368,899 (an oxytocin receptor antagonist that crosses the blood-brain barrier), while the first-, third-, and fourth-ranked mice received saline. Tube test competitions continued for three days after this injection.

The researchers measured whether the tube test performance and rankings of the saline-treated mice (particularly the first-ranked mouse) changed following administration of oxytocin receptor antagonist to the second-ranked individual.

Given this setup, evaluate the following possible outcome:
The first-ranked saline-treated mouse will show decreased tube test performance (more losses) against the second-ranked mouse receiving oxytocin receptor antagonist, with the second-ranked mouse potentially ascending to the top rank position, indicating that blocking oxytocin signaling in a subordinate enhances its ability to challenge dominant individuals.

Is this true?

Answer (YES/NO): NO